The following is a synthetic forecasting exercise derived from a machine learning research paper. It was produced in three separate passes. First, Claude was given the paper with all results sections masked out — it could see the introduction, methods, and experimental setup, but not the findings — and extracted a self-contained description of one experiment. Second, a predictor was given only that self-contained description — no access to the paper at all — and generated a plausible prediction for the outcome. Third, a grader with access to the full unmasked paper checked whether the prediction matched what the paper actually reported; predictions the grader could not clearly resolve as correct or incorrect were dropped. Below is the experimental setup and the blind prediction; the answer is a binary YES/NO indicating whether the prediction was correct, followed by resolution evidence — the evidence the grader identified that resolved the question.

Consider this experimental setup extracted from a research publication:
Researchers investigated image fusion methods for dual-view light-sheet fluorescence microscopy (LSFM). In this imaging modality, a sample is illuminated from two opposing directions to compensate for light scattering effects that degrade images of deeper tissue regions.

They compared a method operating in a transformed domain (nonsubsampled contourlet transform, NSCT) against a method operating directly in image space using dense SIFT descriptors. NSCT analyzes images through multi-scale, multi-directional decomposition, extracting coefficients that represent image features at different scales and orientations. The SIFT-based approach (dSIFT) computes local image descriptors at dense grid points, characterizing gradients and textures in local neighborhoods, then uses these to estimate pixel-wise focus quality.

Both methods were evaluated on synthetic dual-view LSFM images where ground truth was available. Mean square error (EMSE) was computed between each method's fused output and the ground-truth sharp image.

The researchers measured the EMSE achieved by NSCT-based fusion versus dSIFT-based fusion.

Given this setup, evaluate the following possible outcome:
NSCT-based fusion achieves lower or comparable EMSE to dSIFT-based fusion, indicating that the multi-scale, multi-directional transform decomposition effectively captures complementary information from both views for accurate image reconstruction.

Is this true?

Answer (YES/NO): YES